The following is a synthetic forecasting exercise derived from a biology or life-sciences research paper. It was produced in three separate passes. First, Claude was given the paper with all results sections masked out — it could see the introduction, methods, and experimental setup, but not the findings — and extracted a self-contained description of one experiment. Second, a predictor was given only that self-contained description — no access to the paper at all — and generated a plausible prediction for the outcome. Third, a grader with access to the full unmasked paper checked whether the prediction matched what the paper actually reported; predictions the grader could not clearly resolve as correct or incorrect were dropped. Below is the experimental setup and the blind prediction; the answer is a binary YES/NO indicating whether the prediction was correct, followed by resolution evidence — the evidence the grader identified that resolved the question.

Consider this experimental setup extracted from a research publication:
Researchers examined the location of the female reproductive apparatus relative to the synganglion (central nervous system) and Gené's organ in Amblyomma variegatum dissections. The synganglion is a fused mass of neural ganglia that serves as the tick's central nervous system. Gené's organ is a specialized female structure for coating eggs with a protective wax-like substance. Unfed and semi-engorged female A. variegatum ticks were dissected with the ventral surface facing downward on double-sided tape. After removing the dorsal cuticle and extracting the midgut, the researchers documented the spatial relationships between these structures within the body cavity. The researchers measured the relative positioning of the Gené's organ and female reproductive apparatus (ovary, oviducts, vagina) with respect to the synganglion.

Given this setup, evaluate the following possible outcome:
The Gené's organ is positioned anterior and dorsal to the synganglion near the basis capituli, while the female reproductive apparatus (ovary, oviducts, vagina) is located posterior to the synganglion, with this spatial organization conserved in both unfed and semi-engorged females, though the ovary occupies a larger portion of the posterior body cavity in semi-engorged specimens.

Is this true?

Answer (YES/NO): NO